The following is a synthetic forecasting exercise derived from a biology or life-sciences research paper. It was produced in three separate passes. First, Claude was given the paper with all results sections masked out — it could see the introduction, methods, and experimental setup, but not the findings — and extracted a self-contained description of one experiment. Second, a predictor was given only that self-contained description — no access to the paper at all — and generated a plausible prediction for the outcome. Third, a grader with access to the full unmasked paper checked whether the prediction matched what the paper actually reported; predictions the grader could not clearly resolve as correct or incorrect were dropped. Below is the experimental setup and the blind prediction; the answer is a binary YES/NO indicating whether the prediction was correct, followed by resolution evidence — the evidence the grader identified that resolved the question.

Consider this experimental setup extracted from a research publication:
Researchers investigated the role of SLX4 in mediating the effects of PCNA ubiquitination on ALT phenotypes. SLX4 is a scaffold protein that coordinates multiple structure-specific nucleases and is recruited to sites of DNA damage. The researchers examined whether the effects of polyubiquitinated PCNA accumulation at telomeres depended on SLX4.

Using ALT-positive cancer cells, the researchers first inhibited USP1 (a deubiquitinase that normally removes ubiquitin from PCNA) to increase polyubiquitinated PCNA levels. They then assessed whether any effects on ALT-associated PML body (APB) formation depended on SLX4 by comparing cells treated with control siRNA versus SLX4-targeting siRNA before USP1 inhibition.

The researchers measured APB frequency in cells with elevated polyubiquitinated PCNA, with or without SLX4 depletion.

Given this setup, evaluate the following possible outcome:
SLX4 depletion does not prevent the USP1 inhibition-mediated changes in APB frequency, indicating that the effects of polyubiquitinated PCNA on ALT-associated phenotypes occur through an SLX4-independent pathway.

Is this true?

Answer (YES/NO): NO